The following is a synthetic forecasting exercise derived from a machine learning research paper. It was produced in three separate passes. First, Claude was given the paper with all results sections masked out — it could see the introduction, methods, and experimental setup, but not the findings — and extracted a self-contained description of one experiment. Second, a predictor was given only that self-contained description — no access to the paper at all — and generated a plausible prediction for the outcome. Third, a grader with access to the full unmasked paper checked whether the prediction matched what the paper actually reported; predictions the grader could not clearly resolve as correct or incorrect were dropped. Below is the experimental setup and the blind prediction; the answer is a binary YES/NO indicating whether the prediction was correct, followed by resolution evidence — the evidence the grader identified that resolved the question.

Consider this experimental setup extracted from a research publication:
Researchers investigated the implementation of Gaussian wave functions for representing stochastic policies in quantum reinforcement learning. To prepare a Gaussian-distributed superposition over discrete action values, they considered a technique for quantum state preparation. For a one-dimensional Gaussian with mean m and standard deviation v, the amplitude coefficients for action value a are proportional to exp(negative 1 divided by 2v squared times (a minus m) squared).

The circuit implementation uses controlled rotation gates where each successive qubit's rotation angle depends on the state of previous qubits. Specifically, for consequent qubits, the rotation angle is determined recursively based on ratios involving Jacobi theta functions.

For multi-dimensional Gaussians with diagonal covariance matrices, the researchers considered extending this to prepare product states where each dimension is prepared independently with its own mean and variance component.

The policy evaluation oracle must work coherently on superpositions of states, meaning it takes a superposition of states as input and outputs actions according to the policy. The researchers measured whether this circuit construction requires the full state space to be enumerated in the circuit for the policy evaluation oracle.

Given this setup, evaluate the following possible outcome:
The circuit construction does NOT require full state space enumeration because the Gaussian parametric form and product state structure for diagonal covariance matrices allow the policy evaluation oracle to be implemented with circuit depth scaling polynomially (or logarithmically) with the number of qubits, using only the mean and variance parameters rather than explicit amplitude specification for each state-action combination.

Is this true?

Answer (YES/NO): NO